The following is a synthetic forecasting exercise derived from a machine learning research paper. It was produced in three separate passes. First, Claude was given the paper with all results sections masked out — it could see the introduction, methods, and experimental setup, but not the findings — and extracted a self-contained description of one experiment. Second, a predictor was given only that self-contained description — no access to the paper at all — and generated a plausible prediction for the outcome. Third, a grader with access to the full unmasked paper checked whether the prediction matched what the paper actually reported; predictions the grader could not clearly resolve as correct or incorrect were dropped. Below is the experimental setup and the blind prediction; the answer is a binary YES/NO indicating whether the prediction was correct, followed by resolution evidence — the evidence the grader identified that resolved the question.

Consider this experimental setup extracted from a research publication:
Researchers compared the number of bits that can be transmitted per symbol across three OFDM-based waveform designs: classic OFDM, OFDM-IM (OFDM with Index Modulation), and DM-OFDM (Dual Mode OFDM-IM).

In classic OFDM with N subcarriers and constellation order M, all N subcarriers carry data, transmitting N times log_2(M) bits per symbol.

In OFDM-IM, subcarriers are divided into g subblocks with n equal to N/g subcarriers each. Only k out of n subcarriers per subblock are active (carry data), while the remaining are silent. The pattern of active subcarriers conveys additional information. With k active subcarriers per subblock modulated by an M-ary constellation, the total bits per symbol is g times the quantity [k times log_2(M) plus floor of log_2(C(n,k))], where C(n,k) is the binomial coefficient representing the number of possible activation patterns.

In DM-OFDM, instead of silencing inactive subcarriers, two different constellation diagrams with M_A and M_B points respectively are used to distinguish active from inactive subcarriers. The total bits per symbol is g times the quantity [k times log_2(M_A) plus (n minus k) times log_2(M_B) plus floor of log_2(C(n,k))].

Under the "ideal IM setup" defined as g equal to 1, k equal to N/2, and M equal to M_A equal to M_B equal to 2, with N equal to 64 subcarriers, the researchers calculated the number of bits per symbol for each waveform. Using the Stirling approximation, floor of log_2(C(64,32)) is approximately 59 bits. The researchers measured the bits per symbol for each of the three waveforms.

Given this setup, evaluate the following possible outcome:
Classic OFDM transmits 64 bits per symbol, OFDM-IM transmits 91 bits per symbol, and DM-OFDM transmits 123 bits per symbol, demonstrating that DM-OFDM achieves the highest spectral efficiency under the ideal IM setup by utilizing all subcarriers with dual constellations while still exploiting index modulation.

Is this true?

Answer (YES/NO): YES